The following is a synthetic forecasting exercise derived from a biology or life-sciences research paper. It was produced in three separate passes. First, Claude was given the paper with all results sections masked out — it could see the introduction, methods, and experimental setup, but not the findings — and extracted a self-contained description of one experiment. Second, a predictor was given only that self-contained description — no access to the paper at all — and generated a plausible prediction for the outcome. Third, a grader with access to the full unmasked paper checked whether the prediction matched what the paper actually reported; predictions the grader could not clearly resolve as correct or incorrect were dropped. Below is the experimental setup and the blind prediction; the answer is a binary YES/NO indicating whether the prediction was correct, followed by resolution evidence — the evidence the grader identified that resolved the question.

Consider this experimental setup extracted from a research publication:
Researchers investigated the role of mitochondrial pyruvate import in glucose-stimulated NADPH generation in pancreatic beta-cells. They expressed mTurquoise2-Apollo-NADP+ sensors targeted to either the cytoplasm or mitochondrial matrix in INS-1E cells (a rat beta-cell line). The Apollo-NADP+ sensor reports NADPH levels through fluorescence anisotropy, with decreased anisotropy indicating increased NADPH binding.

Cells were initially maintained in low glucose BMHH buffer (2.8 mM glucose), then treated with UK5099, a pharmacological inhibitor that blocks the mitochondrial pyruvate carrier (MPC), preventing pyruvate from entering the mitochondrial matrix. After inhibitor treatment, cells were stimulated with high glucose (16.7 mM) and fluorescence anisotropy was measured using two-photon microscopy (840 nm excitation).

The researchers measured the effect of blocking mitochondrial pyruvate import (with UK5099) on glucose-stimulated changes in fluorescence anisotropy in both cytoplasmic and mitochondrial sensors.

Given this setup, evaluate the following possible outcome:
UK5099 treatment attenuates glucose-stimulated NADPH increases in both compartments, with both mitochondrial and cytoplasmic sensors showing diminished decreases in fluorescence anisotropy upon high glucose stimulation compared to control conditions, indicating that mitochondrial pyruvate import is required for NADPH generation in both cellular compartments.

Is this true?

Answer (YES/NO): NO